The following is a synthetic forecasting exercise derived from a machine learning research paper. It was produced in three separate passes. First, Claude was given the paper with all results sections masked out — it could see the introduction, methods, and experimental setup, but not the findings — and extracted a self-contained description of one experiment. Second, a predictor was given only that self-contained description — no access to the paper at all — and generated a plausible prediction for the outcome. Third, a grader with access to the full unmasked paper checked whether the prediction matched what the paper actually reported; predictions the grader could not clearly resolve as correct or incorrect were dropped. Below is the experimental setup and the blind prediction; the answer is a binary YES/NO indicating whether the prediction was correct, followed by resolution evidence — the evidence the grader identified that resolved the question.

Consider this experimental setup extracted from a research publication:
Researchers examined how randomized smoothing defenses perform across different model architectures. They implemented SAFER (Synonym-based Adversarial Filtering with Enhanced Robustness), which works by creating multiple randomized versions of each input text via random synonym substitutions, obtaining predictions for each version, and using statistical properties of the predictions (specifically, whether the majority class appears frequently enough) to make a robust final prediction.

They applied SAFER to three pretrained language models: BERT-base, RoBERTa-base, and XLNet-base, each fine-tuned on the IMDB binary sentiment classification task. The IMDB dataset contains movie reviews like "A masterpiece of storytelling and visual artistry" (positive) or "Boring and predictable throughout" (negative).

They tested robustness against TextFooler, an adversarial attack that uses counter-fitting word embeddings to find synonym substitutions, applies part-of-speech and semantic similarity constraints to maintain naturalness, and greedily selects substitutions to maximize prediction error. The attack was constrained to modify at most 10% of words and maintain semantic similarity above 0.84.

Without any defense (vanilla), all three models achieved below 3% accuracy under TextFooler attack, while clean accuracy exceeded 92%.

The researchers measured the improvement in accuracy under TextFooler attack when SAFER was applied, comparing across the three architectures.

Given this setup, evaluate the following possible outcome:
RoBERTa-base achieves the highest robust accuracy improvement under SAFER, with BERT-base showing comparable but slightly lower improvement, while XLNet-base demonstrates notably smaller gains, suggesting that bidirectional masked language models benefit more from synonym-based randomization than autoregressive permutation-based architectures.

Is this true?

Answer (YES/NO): NO